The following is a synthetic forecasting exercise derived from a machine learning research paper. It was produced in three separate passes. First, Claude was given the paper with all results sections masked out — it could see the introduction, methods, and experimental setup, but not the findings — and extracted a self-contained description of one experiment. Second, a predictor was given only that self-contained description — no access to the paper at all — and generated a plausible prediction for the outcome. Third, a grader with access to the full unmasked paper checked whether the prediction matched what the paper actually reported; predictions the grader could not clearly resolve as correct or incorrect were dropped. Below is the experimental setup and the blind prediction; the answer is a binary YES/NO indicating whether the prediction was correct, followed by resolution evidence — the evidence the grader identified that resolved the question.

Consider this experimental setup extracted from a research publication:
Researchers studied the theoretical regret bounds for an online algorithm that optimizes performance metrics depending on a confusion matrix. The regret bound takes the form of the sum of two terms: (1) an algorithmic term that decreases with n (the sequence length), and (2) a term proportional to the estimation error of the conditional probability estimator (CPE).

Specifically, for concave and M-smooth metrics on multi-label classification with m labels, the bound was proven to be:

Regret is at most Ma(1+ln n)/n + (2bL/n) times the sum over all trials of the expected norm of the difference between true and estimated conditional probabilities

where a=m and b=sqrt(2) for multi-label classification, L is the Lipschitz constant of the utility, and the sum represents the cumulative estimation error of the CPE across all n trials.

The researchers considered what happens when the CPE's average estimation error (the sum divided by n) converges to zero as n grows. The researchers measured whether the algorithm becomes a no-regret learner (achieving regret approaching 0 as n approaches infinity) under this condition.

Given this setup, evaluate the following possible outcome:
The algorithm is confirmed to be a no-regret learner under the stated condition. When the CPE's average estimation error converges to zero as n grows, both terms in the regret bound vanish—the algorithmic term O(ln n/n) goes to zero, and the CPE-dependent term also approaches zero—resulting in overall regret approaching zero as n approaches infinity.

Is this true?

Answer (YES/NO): YES